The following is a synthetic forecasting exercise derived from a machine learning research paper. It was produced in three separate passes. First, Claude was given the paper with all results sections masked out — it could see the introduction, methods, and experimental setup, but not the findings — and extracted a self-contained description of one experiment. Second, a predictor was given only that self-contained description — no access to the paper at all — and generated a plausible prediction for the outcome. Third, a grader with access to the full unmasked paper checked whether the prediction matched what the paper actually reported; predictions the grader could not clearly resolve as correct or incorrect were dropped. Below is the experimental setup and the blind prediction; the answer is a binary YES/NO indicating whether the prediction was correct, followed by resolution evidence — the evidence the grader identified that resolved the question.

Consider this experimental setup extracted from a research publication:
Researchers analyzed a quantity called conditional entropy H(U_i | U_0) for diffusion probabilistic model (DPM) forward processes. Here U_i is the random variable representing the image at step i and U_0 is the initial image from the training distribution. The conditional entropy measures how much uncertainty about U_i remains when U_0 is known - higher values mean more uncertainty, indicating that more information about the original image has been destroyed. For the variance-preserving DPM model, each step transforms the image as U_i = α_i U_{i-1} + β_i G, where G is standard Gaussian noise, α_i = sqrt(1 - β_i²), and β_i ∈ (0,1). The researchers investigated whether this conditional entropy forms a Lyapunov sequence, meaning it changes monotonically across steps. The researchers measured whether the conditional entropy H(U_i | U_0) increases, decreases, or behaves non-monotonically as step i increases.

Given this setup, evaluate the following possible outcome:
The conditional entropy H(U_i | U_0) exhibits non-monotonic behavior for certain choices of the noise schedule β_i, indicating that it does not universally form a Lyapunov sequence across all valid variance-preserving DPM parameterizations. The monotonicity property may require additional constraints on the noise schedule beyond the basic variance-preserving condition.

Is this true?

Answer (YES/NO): NO